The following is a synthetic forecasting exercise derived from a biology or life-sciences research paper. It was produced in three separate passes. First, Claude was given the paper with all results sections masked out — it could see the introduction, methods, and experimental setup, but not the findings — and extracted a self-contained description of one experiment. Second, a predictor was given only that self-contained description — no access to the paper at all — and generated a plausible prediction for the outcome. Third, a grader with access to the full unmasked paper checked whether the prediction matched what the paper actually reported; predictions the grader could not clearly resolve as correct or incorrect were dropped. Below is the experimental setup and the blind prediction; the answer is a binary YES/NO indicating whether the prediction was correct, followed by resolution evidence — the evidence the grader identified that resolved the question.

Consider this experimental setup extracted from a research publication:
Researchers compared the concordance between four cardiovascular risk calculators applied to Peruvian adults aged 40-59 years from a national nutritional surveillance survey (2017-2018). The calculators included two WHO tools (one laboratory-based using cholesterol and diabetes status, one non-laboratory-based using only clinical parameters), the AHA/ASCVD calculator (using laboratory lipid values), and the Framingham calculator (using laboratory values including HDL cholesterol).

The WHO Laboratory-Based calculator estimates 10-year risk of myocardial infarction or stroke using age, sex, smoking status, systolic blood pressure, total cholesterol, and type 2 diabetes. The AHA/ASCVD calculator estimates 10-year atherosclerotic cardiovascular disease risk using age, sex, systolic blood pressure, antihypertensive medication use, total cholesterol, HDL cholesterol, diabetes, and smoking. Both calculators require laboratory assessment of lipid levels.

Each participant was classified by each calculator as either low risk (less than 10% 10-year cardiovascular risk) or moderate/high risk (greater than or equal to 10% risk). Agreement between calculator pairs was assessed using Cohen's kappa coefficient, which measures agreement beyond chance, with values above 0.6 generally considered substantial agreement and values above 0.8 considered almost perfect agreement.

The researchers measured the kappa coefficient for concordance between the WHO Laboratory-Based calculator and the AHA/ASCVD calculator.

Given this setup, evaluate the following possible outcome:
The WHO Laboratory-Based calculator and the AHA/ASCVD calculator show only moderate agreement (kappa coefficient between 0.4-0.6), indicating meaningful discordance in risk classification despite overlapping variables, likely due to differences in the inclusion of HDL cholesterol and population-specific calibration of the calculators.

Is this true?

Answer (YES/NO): NO